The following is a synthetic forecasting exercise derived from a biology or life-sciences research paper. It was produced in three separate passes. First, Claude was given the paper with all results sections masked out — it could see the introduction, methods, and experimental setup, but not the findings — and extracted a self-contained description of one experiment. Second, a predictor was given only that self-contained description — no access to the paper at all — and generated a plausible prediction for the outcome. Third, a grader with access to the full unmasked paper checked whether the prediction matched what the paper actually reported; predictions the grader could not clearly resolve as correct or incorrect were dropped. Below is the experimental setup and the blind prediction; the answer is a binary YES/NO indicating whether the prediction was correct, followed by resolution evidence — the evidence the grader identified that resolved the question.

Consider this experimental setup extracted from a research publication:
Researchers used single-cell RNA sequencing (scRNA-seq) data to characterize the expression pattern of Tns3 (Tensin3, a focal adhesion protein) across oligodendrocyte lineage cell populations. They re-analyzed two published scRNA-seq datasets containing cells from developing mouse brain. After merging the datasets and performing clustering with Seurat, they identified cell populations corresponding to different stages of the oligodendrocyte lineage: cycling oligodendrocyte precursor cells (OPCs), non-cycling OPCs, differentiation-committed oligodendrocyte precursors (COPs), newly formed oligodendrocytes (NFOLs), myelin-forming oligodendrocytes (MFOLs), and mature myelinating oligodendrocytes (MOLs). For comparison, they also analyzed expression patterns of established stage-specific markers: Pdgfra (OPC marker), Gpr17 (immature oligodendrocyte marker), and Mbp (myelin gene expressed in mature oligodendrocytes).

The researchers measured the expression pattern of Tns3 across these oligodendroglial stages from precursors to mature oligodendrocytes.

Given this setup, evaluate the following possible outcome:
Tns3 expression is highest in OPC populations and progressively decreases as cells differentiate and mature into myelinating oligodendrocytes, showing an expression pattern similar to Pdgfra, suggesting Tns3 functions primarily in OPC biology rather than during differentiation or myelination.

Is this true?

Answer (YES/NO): NO